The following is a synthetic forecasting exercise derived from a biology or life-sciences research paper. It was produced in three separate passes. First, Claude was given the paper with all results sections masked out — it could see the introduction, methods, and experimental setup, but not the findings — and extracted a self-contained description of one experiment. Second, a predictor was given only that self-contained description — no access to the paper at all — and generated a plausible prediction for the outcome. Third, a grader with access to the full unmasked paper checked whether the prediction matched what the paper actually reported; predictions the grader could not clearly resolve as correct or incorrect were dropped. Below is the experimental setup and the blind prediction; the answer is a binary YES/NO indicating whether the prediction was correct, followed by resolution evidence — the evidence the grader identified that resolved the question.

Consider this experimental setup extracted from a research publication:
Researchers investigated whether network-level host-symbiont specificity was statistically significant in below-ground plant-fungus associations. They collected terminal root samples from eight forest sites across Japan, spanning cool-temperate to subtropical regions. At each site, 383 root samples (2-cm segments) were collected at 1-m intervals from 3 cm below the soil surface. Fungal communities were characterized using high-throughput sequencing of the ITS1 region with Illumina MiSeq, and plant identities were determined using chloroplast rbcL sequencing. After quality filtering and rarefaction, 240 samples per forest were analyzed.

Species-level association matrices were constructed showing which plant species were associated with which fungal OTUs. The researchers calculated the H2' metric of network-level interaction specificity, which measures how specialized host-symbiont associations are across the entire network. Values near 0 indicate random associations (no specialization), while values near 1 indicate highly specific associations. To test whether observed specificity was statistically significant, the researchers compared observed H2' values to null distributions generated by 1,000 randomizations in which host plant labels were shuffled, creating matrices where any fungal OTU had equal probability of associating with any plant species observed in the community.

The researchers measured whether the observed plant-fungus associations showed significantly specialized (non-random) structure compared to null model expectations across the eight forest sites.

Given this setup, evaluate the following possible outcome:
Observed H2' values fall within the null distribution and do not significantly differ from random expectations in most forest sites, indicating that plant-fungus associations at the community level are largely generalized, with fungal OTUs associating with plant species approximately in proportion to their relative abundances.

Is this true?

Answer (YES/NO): NO